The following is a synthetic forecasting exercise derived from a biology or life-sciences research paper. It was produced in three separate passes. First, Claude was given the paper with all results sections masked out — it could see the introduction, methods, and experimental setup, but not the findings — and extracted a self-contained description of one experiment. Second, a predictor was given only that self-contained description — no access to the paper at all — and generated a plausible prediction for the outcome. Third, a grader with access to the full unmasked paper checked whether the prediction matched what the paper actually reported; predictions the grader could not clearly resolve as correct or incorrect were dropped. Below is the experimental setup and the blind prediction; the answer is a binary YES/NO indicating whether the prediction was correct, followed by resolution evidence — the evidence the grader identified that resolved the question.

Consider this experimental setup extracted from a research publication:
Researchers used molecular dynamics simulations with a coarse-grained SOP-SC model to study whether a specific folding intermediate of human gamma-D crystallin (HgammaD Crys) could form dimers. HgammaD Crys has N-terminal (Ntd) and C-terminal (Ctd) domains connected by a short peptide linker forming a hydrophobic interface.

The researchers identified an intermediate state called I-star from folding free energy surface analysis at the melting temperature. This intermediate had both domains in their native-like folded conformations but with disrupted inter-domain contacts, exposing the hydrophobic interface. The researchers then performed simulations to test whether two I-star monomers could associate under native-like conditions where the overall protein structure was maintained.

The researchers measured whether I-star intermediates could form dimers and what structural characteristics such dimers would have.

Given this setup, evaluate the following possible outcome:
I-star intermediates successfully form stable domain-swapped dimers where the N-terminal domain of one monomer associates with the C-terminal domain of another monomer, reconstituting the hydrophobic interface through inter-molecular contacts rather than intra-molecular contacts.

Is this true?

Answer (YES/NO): YES